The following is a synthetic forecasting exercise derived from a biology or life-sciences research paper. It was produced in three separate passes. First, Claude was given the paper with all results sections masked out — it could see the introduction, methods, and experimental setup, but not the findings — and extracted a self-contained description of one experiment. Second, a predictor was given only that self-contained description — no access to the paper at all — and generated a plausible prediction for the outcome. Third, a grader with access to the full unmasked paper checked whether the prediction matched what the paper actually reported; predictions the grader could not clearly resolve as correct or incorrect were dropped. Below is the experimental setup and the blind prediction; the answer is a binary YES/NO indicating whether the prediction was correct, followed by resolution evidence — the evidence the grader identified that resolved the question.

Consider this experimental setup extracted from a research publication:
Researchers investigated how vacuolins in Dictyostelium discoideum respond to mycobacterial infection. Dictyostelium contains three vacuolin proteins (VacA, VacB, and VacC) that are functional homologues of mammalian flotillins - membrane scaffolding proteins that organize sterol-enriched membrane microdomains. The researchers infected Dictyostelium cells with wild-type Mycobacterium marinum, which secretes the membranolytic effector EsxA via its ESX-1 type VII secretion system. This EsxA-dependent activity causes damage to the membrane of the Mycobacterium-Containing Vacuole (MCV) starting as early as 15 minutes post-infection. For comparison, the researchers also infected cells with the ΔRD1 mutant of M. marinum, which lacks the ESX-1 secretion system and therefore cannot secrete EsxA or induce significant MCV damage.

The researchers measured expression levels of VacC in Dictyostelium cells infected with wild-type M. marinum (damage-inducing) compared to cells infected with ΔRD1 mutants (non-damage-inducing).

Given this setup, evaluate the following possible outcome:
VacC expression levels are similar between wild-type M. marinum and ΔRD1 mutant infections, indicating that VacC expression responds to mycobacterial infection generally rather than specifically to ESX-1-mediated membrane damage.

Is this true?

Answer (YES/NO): NO